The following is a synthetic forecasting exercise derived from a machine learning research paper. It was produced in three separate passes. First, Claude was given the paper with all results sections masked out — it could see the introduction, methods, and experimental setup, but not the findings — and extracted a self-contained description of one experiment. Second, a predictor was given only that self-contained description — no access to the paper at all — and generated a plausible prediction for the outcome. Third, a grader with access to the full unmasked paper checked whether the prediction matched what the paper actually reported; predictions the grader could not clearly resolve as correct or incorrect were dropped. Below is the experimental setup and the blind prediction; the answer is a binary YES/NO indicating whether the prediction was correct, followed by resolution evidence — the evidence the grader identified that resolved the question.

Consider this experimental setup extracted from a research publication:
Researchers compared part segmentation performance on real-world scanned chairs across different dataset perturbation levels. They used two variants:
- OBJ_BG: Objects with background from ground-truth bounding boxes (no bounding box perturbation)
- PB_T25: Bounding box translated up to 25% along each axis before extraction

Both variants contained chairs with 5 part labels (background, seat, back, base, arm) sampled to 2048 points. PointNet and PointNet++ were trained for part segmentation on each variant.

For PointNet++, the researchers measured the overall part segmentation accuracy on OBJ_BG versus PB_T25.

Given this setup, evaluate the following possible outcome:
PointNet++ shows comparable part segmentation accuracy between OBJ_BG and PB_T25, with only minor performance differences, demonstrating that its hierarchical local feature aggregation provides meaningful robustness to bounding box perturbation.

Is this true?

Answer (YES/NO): NO